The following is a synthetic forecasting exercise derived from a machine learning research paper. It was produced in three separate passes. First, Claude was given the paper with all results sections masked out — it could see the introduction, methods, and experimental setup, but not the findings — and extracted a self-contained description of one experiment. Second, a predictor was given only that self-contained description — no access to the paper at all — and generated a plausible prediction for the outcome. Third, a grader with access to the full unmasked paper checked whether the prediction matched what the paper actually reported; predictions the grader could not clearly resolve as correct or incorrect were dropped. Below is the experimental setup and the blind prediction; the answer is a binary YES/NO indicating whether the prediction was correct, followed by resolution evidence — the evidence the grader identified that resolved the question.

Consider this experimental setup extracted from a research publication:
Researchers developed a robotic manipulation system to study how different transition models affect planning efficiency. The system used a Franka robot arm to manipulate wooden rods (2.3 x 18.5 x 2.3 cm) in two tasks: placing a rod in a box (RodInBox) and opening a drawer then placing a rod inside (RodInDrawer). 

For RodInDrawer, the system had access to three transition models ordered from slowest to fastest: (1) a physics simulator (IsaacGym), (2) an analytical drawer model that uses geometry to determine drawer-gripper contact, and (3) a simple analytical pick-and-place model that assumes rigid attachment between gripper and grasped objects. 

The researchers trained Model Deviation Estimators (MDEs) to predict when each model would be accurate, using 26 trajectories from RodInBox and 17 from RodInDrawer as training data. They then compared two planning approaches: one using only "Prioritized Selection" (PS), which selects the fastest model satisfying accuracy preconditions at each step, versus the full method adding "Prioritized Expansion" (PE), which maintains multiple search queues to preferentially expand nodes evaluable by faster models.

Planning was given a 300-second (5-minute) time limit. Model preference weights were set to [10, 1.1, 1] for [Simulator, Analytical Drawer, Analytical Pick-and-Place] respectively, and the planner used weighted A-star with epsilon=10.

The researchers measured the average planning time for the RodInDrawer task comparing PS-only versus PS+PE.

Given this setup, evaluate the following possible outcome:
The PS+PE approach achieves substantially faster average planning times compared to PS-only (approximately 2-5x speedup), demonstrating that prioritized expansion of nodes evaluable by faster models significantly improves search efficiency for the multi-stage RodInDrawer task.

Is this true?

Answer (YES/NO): NO